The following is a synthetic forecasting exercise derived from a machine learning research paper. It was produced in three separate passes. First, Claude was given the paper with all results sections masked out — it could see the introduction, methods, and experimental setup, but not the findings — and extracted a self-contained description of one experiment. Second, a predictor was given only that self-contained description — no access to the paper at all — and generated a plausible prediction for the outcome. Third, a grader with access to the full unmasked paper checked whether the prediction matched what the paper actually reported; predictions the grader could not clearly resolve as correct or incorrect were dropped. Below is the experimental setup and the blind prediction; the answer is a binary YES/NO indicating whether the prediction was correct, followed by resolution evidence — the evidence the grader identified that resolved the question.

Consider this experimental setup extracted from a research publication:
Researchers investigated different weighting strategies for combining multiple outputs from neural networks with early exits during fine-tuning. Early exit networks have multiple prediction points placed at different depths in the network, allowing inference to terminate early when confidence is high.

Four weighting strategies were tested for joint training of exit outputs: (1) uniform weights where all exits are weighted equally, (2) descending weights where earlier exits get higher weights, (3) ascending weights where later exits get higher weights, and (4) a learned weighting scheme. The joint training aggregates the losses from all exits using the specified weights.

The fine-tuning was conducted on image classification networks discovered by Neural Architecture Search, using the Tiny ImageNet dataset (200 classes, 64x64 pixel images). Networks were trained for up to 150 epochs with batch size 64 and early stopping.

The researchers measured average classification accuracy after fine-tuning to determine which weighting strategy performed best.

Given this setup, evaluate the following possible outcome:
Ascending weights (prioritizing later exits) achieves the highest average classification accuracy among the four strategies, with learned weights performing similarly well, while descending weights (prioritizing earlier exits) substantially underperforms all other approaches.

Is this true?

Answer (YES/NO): NO